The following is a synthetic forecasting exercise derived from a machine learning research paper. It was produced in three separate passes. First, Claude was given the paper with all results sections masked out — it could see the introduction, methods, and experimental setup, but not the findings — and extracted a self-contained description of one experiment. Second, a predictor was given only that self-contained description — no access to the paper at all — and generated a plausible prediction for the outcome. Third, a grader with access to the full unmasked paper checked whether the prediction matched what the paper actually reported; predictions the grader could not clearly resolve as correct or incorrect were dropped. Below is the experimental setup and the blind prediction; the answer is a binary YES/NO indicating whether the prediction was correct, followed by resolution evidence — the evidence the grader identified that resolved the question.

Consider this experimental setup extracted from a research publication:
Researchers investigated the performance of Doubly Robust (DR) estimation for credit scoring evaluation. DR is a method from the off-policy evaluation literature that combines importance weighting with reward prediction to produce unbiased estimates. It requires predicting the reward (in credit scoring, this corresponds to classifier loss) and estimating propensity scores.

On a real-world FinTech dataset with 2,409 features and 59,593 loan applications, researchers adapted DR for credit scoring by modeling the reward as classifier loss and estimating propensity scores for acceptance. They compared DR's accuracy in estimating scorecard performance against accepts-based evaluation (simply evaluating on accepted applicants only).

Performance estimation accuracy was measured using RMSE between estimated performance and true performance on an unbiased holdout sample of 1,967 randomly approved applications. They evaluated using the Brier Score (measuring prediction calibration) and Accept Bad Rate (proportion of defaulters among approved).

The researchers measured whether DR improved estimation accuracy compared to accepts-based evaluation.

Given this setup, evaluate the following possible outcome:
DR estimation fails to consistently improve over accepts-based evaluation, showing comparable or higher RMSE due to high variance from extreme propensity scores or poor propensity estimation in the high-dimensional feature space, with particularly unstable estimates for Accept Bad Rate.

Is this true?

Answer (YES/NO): NO